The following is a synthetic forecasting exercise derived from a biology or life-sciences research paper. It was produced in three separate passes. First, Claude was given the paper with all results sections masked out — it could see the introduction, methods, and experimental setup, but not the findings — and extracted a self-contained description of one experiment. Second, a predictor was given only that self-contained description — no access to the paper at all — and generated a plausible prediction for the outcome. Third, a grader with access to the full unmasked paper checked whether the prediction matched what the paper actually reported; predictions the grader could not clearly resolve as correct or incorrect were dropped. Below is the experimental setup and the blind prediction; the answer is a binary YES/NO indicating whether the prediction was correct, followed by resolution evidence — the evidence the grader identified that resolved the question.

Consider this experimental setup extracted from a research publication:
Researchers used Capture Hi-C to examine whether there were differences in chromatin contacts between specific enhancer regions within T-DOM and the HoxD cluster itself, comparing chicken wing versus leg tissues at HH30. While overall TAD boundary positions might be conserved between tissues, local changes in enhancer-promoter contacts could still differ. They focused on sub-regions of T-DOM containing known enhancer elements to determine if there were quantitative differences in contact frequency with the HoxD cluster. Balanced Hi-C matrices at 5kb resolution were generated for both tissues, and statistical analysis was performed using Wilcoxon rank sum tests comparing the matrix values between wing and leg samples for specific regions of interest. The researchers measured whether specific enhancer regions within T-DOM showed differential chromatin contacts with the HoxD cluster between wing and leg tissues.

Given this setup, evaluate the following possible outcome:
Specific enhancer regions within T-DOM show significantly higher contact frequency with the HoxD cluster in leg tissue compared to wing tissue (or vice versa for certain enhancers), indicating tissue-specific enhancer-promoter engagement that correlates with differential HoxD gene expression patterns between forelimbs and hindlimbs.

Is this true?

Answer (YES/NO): YES